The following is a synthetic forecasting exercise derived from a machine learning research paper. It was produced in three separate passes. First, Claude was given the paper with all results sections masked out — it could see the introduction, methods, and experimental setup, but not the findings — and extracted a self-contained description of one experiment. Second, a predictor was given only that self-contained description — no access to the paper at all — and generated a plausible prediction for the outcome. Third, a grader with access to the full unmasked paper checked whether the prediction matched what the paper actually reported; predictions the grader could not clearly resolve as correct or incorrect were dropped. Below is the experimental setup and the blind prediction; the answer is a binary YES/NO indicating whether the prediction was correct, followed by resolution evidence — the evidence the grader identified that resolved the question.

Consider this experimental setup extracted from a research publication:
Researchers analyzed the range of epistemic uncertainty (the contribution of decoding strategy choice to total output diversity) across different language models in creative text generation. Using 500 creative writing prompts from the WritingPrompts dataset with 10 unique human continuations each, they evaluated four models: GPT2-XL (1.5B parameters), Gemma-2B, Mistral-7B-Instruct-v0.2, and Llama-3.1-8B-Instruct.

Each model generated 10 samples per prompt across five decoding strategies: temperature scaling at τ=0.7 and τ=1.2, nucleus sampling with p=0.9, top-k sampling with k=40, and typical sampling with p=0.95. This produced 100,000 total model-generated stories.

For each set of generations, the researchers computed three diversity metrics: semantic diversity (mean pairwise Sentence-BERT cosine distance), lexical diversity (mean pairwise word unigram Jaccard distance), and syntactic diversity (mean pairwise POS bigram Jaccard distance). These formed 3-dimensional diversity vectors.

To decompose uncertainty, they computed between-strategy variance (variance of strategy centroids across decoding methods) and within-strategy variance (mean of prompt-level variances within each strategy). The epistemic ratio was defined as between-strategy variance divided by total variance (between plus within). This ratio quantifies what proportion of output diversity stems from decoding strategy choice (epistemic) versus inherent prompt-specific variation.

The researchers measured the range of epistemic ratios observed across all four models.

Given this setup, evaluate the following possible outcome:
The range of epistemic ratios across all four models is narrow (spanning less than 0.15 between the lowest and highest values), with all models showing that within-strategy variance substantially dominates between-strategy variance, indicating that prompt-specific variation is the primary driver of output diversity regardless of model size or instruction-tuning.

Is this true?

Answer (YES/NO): NO